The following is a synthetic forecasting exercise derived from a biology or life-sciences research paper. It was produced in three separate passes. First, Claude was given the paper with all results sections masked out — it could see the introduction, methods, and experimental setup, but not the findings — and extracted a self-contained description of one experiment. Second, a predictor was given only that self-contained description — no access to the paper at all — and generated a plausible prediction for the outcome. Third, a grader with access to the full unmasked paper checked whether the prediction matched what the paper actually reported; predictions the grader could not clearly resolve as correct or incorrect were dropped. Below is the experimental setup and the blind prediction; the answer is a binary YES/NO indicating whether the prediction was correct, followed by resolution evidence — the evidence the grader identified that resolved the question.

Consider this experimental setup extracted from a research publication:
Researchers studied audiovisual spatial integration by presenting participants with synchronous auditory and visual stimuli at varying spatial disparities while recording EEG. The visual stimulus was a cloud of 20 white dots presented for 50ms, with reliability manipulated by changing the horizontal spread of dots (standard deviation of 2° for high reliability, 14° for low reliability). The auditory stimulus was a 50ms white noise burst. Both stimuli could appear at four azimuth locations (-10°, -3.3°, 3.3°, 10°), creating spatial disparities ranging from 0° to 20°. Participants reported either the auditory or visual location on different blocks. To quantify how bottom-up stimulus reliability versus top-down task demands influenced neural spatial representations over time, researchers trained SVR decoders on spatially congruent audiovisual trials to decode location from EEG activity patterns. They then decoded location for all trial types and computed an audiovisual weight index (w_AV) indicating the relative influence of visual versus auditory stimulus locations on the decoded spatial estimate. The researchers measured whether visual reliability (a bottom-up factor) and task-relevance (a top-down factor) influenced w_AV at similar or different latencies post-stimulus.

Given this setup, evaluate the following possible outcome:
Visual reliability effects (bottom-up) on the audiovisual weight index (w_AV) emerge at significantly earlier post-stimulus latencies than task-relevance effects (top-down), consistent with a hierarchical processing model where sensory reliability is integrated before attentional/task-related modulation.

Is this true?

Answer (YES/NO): YES